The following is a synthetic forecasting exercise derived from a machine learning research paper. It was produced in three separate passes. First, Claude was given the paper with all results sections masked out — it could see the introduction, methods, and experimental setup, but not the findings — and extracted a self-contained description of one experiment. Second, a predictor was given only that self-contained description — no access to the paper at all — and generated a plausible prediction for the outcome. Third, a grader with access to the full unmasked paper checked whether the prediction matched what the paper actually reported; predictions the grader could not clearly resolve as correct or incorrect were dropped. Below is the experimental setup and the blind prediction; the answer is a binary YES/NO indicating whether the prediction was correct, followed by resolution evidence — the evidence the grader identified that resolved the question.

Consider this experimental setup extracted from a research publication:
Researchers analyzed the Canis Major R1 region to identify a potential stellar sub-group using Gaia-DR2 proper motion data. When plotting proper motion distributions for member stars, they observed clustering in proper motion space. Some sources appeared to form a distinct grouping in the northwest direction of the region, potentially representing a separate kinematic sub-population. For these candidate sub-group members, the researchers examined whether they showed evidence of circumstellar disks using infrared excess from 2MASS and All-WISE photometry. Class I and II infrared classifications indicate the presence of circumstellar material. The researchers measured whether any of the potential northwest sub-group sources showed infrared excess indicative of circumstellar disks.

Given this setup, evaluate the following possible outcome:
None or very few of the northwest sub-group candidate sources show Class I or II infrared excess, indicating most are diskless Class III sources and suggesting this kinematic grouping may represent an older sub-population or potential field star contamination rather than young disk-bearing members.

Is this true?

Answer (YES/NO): YES